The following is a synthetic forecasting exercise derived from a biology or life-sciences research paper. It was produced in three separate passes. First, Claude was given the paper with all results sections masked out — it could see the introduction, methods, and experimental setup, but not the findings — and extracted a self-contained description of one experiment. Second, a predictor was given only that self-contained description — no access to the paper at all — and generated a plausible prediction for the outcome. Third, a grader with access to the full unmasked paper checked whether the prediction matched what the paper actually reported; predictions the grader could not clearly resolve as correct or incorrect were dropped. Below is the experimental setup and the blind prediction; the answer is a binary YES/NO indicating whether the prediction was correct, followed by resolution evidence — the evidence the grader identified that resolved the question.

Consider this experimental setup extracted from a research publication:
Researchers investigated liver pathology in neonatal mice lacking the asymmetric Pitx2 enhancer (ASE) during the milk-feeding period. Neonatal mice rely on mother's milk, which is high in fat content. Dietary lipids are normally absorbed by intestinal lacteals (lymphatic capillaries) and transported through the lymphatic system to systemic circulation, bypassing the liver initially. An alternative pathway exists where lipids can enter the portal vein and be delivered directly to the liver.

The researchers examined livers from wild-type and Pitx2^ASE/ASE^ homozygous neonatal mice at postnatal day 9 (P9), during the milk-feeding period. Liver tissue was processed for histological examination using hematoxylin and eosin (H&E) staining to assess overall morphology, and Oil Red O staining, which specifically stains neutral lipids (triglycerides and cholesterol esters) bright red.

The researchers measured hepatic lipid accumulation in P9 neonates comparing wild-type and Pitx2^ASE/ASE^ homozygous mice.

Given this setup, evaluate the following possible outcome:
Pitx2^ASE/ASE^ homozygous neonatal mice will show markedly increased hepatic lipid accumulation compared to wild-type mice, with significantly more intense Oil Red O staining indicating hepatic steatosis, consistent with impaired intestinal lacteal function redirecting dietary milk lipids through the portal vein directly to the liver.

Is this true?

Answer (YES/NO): YES